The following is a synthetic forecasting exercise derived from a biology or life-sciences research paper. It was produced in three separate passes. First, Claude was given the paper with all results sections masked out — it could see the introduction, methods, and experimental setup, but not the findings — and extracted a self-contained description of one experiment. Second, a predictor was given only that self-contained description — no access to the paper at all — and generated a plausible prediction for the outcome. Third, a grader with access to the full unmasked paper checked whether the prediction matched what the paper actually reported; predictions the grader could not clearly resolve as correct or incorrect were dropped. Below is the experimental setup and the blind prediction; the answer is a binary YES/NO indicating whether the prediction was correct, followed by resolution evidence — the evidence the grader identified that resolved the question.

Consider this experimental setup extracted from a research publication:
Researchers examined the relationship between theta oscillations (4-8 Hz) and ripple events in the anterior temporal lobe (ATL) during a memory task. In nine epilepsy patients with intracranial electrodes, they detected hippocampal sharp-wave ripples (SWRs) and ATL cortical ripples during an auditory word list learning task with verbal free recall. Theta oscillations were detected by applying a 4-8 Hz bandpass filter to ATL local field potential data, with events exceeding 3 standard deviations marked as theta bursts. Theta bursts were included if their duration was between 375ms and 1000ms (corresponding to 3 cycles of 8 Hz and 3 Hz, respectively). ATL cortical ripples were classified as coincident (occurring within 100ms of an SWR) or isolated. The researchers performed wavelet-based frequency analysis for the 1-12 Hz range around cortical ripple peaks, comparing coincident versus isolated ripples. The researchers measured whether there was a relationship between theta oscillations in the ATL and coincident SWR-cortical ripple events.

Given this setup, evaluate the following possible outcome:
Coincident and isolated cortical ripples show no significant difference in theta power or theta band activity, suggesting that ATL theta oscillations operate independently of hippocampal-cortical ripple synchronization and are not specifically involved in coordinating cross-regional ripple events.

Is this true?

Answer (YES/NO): NO